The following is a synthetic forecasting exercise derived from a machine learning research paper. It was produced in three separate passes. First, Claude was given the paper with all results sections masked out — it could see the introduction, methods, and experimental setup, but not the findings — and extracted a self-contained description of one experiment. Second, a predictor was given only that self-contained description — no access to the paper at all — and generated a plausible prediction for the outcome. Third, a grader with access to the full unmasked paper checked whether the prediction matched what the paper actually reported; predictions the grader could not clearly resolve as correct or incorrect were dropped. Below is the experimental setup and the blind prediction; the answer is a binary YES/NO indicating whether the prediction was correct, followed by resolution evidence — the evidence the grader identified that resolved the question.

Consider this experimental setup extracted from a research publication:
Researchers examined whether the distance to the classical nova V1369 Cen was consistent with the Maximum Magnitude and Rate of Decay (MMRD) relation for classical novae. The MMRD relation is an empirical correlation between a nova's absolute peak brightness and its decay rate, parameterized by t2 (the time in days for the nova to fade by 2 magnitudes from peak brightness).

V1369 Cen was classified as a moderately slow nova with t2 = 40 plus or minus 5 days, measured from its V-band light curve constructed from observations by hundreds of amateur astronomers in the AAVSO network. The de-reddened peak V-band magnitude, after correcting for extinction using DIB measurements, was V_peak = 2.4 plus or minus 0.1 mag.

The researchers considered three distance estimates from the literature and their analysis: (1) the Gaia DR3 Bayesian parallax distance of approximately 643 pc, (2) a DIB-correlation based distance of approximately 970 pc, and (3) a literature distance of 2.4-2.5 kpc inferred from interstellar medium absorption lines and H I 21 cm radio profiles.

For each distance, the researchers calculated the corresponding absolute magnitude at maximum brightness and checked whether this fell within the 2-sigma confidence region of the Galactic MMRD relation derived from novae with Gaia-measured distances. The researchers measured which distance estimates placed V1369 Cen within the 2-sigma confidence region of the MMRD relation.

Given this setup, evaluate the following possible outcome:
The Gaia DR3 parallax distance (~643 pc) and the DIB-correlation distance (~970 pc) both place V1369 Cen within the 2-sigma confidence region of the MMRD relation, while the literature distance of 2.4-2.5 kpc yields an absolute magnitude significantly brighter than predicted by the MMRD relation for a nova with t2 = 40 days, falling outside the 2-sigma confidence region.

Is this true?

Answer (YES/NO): YES